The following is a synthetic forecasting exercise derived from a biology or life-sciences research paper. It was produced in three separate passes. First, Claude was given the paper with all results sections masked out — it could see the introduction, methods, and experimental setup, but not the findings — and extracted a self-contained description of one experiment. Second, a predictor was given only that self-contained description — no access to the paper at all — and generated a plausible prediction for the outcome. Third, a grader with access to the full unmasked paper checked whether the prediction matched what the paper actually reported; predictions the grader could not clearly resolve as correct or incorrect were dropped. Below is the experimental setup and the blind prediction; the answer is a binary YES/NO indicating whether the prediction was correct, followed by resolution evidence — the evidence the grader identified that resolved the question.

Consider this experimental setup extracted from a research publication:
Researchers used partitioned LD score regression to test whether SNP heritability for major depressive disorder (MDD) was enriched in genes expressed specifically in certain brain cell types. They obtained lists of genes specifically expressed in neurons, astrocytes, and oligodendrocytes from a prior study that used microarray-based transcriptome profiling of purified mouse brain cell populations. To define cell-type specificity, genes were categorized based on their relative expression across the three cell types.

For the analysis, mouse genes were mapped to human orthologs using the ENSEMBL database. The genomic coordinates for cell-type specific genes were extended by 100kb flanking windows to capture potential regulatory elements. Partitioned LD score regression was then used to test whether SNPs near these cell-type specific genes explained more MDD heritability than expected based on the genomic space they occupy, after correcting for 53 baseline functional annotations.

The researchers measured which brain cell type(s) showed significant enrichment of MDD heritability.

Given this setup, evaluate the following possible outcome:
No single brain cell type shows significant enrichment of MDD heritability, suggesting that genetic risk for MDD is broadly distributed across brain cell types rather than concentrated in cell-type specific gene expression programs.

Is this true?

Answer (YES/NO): NO